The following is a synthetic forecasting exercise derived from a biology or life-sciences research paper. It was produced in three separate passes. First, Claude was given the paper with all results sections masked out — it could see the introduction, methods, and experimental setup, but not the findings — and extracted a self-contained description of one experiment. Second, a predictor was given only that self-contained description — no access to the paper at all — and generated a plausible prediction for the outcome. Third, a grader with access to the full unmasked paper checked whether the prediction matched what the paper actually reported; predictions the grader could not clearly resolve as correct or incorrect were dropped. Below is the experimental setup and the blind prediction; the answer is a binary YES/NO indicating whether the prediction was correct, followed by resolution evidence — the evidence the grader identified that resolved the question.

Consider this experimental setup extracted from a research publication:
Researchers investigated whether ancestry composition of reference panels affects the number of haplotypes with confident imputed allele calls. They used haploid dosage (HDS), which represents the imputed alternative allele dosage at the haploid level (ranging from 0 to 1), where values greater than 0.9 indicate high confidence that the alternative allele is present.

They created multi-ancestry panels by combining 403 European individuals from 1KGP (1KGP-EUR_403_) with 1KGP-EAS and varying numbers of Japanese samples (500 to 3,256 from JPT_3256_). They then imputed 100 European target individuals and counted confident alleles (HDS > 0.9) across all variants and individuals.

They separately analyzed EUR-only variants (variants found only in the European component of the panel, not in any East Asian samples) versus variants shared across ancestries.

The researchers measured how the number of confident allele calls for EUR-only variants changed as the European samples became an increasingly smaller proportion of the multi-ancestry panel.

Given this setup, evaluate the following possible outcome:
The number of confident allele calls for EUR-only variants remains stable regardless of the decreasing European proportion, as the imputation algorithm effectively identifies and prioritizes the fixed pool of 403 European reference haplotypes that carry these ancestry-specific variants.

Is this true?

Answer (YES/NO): NO